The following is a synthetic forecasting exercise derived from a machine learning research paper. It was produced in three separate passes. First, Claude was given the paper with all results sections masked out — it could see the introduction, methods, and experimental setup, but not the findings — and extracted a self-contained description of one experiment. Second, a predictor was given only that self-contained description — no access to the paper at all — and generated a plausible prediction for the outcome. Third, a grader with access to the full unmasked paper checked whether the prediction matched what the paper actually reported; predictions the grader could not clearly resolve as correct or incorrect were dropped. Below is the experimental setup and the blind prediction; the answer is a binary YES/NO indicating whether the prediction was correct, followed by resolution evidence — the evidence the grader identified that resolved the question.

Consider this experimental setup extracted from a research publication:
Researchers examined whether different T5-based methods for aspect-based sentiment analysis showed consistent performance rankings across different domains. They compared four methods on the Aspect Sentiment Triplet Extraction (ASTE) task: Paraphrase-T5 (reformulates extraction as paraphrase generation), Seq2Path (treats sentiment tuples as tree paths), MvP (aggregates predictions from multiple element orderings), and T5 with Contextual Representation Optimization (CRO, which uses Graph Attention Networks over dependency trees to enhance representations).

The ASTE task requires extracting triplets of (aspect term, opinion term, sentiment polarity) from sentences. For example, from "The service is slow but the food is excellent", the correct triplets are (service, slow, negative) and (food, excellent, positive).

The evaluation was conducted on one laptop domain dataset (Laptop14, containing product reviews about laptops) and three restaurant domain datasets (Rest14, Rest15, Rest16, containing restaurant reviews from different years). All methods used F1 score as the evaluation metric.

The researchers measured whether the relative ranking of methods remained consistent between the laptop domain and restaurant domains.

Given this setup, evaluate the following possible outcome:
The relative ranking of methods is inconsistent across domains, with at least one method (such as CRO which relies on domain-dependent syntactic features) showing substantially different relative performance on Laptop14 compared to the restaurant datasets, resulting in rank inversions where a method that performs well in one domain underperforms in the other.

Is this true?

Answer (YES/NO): YES